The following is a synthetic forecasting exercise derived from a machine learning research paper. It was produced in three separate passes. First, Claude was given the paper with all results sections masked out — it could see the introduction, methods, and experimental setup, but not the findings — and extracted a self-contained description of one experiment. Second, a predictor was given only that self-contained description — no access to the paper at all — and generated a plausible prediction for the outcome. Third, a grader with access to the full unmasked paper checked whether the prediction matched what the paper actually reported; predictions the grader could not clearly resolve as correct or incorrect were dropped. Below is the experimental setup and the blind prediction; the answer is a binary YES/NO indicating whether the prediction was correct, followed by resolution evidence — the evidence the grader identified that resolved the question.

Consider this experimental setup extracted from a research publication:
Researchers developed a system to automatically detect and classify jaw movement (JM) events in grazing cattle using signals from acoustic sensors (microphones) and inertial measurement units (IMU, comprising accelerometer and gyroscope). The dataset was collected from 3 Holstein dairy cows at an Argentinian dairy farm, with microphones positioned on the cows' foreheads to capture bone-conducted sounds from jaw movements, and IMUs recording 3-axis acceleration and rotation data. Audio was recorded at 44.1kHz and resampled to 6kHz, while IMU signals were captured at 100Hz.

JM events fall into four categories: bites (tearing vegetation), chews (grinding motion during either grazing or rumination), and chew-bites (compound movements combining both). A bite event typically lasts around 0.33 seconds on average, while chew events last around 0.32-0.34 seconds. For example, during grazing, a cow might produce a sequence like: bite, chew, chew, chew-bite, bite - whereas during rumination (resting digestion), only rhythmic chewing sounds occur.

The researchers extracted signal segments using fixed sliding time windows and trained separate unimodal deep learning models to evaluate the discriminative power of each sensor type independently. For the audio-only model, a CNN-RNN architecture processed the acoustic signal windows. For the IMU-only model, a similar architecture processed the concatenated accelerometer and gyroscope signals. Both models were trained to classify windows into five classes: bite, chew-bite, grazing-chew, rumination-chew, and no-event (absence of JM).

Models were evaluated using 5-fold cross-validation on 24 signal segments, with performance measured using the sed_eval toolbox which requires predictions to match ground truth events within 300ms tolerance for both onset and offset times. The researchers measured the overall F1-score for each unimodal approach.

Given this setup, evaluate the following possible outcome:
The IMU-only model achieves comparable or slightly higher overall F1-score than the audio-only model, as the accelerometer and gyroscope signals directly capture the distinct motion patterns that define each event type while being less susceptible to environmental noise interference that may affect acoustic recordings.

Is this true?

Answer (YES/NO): NO